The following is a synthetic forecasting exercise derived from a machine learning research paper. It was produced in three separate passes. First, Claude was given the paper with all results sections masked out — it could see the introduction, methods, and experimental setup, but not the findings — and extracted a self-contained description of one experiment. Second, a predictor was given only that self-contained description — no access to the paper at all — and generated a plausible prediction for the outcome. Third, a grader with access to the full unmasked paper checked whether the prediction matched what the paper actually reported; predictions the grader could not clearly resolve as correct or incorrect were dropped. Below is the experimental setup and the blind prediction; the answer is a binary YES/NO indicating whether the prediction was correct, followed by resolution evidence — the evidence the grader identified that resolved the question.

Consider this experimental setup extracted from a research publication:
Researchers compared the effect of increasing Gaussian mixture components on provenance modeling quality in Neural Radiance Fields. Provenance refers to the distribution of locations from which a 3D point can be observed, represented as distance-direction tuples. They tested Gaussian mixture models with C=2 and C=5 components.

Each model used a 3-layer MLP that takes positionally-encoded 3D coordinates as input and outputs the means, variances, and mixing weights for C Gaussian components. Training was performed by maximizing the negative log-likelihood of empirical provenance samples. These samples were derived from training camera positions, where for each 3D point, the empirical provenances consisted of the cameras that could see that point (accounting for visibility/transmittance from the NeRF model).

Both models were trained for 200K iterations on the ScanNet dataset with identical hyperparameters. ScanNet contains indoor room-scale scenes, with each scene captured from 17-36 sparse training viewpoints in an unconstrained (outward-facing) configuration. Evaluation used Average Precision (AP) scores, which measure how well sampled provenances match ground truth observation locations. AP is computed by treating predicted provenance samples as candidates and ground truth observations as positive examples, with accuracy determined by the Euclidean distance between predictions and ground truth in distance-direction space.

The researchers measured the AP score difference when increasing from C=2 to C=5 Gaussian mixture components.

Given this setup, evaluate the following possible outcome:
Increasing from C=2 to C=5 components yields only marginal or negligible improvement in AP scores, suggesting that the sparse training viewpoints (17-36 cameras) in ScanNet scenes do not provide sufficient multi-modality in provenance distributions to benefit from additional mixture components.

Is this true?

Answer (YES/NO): NO